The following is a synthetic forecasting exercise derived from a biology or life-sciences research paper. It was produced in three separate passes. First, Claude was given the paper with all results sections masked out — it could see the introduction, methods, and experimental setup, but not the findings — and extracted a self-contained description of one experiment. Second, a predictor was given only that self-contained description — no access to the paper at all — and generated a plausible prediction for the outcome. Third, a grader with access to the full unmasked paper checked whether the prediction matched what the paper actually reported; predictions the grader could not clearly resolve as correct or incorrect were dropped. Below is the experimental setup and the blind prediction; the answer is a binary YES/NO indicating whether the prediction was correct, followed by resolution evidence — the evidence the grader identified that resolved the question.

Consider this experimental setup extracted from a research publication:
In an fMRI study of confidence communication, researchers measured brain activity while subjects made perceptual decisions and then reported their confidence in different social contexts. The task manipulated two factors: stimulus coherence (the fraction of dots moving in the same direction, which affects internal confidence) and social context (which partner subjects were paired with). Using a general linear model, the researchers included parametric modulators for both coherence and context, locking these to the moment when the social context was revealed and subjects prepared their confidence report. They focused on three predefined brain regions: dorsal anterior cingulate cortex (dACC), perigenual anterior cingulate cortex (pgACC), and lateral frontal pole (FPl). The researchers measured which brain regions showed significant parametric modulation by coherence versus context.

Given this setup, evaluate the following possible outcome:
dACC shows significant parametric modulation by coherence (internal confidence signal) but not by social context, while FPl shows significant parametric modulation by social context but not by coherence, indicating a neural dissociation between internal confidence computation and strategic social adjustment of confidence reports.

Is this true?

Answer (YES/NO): NO